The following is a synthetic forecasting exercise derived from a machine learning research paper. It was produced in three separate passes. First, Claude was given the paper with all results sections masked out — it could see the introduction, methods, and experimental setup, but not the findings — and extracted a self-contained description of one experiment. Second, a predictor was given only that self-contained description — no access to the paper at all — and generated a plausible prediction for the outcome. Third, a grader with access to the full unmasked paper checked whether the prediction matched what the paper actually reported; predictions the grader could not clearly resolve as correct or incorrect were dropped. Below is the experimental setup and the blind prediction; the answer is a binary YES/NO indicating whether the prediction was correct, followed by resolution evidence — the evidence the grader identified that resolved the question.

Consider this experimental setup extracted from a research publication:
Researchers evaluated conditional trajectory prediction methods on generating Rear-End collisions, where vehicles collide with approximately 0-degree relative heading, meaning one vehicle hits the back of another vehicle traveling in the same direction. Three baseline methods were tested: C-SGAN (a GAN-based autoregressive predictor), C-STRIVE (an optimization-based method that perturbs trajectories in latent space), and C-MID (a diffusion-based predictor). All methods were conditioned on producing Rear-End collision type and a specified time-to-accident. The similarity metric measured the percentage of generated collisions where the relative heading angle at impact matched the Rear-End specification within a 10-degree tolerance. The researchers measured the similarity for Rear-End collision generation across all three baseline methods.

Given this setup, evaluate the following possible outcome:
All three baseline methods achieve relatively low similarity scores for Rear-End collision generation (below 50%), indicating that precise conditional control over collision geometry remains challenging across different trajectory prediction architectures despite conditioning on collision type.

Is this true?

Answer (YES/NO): NO